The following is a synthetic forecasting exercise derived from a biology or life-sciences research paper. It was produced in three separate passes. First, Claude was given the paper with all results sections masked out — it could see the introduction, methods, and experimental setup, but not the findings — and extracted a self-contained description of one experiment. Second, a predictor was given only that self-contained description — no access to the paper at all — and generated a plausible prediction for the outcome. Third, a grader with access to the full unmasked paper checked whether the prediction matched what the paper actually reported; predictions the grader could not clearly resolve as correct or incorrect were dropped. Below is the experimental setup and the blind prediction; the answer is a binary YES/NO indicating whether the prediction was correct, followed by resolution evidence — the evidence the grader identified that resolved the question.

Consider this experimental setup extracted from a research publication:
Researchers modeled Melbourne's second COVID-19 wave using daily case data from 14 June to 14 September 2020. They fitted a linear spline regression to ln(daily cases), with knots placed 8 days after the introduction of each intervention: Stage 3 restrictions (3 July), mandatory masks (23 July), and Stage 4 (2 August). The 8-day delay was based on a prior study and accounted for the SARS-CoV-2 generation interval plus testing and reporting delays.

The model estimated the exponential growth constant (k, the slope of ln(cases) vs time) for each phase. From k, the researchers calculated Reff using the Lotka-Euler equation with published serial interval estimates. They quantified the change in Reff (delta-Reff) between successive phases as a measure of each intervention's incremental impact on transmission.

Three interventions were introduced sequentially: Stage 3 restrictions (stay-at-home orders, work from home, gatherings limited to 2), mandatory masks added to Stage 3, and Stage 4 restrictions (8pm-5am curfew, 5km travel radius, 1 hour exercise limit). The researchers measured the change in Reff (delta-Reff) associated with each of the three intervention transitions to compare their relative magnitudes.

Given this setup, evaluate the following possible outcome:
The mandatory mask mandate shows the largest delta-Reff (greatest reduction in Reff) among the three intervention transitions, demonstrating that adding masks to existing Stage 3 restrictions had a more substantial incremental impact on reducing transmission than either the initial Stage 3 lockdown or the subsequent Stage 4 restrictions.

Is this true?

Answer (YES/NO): YES